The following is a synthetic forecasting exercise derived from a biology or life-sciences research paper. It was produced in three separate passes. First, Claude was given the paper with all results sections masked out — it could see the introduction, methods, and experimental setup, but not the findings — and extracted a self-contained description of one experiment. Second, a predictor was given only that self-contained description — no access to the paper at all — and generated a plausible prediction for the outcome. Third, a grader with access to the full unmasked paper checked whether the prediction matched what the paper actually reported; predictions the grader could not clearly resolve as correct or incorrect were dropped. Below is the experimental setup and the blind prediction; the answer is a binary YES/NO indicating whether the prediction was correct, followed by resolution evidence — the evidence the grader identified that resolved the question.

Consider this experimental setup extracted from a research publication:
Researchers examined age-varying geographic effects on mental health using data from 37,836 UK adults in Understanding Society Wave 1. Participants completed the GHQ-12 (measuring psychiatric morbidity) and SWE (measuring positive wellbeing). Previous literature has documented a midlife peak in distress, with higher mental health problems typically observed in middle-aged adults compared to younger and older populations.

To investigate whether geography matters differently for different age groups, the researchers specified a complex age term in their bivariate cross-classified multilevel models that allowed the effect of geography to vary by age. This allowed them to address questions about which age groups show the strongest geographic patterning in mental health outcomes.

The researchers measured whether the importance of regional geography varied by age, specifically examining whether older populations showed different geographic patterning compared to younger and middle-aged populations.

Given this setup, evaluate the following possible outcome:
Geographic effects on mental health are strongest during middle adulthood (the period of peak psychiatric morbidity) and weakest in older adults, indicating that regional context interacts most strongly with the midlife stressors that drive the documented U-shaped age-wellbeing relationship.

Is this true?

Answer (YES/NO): NO